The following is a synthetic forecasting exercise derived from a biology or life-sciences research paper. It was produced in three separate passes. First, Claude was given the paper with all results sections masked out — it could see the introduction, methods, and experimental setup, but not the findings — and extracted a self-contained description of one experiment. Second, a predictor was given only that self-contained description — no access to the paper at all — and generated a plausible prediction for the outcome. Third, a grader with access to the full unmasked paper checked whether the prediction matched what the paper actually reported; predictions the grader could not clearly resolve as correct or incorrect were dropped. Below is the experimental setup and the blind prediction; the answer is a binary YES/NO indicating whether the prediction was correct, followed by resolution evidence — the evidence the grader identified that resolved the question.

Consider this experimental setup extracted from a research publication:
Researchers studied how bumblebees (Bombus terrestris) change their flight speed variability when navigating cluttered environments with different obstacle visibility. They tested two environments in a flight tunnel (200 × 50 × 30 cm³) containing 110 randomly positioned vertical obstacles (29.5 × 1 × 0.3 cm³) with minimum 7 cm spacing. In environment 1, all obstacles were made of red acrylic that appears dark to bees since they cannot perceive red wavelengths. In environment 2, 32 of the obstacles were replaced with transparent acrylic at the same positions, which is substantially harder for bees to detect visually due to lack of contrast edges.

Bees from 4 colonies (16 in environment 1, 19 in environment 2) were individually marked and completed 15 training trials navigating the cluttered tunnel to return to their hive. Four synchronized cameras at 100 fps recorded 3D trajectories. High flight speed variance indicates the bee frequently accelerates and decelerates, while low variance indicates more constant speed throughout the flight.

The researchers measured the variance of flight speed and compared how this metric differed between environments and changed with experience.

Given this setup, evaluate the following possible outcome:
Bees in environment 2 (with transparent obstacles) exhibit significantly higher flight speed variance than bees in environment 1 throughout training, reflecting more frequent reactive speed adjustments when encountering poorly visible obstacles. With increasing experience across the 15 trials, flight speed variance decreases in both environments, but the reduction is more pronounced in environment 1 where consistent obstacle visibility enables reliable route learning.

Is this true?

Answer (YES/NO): NO